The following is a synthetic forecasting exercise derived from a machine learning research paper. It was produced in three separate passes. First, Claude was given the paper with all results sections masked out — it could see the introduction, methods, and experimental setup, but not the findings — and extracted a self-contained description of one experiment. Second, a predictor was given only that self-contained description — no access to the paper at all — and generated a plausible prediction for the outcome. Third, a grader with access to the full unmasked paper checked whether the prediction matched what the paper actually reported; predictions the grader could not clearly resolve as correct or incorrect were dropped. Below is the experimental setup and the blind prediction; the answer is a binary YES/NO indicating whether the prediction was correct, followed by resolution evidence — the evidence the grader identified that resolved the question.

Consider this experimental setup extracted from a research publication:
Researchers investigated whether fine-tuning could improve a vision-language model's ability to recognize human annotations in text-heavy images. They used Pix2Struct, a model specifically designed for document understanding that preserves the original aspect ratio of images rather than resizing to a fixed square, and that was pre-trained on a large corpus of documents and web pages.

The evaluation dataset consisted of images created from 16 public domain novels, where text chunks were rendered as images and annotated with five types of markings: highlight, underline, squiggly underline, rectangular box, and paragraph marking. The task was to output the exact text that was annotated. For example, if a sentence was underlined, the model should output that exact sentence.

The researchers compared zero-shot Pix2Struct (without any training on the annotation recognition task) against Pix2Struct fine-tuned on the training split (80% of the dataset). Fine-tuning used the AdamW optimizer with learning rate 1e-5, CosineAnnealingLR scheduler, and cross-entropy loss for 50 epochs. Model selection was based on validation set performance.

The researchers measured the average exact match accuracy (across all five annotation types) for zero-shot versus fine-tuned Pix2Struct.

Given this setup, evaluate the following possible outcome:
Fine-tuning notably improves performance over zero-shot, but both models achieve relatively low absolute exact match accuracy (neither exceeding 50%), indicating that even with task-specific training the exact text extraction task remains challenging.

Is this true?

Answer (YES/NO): NO